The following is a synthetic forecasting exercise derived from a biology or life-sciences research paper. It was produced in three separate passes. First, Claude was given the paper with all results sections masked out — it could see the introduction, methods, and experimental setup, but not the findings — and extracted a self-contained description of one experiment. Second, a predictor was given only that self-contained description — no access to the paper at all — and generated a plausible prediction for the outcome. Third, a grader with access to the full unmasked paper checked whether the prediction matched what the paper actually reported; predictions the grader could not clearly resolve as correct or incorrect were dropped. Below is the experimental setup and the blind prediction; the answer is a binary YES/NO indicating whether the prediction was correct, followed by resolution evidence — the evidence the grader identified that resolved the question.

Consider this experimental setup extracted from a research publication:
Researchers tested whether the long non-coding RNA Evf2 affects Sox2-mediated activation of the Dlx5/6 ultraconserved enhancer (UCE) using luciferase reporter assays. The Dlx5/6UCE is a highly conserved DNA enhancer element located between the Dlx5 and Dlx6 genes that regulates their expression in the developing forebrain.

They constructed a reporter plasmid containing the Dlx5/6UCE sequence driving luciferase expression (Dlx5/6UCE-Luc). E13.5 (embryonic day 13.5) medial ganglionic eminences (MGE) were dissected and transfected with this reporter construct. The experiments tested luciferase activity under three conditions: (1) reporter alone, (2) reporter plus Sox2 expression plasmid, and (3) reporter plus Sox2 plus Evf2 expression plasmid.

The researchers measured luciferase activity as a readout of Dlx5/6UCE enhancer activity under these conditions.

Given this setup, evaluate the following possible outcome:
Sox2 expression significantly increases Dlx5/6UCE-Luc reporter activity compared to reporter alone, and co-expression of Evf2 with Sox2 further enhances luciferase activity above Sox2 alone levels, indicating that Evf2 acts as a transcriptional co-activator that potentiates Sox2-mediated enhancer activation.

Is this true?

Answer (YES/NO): NO